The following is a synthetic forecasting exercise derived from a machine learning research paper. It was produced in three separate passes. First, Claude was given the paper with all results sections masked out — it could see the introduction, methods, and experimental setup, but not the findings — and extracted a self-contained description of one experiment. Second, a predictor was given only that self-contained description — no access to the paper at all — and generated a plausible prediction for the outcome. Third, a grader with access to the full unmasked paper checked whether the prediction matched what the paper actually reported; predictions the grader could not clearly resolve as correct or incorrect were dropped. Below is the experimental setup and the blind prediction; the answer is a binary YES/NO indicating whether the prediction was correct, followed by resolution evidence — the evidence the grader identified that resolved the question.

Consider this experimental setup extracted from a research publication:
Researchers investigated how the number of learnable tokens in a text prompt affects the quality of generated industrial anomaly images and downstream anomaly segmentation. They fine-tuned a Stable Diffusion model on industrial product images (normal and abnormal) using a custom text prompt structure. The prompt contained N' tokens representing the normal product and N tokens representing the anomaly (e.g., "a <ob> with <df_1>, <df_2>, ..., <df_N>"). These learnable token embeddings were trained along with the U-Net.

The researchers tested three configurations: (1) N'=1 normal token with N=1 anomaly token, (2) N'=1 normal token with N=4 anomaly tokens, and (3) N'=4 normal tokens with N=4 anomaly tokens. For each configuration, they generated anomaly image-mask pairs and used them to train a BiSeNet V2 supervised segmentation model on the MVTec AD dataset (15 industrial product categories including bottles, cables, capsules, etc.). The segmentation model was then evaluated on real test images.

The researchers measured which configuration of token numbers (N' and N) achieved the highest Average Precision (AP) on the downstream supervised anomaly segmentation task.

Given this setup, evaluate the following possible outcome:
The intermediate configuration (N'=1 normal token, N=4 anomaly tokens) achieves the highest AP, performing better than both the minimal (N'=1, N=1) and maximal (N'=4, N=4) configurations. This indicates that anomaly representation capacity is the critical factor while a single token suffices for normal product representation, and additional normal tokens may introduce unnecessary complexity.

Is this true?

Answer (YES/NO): YES